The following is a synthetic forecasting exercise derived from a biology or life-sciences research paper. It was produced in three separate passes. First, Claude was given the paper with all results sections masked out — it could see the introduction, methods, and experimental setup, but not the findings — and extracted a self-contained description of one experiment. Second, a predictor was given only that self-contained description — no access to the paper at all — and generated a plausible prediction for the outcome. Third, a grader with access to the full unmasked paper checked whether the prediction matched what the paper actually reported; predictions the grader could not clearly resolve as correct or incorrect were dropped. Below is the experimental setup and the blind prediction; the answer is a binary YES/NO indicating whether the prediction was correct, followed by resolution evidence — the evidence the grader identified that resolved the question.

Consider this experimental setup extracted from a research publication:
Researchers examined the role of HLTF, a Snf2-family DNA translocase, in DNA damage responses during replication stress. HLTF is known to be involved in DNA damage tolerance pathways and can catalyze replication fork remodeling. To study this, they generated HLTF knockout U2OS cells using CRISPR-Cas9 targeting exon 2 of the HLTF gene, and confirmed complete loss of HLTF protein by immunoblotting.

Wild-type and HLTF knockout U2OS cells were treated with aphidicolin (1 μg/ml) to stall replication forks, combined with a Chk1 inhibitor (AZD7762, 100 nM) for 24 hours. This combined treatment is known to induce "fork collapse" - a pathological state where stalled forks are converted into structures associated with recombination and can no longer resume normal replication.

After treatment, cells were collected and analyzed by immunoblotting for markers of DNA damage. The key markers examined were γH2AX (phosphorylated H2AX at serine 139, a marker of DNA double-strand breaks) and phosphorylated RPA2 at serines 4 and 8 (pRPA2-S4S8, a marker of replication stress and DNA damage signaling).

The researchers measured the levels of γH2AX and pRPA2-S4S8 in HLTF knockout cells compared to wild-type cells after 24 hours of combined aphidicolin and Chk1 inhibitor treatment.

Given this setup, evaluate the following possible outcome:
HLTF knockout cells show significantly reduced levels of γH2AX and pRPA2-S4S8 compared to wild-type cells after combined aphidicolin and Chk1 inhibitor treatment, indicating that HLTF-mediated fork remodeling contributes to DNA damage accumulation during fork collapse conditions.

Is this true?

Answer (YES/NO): YES